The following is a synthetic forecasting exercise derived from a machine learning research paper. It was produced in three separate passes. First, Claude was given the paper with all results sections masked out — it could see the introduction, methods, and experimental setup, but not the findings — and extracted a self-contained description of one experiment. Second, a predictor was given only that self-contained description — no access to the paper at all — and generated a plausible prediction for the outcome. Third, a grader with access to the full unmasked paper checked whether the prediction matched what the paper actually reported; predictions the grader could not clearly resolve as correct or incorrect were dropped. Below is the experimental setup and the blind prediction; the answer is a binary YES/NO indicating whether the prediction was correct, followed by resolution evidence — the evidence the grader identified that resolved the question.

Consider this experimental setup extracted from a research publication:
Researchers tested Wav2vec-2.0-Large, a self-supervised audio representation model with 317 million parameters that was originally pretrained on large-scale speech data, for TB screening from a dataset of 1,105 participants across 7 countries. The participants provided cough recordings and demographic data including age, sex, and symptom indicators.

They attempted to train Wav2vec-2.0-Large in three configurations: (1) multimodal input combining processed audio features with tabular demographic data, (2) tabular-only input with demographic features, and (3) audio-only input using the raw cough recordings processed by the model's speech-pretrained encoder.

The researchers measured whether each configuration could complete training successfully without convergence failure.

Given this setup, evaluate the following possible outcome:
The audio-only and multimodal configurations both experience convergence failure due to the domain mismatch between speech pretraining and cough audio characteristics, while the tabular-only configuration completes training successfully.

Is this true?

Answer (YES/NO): NO